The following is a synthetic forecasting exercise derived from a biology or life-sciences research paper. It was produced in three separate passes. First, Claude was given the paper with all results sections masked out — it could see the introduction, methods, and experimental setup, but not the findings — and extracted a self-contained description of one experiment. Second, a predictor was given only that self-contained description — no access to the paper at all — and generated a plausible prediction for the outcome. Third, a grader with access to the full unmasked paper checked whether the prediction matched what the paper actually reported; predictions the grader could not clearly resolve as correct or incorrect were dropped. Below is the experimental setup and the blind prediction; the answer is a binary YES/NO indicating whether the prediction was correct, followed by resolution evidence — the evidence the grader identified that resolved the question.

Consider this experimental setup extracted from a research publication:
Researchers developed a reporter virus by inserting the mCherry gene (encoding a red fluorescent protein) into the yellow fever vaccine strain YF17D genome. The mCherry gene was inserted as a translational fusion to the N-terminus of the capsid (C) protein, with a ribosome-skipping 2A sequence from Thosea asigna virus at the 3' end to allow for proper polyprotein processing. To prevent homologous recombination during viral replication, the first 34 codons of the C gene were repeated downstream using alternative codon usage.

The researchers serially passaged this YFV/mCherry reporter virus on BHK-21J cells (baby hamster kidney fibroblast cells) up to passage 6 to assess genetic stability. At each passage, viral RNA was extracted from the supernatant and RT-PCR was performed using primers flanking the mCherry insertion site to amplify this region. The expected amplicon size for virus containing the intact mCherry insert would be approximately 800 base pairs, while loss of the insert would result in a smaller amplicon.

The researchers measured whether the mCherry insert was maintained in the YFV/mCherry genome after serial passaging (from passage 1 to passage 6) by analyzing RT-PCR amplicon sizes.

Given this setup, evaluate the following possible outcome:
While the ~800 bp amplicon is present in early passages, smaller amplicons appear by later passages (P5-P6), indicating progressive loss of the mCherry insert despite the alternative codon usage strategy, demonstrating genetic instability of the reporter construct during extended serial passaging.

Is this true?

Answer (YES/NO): NO